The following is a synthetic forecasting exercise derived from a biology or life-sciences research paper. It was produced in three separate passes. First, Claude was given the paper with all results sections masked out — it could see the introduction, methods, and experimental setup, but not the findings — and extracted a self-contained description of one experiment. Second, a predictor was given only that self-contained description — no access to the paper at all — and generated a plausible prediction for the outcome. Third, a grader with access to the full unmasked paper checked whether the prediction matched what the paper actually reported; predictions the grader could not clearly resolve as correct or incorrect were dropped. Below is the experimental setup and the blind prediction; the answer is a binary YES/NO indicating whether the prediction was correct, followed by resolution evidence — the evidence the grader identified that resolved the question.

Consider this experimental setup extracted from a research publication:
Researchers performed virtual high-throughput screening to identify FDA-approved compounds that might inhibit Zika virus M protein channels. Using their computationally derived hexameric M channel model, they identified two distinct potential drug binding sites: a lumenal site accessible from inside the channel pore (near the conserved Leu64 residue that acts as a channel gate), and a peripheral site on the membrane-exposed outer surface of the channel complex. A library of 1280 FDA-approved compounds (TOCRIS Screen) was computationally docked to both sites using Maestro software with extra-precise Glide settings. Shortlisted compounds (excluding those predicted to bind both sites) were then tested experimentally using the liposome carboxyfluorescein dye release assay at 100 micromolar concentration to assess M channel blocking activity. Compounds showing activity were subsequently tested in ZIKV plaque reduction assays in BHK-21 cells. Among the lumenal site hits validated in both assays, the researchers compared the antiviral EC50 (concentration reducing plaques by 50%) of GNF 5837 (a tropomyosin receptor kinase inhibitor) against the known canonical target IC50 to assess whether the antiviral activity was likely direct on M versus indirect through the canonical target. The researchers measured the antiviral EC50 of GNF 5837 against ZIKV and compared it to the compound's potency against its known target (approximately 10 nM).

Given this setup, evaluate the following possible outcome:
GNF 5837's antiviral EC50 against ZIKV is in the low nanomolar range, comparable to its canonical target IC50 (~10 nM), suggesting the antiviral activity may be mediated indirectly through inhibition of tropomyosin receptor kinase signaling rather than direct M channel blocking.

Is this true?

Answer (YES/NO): NO